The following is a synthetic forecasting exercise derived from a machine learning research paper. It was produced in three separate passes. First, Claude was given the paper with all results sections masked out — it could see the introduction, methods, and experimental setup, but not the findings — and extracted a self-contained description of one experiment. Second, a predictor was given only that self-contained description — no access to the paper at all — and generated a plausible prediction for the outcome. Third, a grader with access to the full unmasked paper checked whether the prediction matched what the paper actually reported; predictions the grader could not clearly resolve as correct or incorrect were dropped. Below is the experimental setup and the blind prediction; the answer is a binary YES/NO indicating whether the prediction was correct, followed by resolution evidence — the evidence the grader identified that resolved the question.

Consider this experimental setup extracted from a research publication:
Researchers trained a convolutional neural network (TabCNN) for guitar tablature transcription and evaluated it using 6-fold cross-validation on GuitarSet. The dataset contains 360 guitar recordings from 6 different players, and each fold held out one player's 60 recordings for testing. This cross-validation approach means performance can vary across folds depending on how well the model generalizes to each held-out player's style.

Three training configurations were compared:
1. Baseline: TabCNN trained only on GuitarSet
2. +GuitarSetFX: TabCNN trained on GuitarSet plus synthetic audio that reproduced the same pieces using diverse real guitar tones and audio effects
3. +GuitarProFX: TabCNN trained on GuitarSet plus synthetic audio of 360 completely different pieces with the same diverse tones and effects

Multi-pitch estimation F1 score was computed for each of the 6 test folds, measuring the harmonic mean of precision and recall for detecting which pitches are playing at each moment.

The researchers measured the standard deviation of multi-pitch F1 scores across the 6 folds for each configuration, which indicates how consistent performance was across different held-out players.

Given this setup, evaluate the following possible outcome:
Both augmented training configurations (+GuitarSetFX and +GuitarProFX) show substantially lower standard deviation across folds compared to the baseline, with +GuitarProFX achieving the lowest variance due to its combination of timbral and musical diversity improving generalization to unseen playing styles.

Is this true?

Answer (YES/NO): NO